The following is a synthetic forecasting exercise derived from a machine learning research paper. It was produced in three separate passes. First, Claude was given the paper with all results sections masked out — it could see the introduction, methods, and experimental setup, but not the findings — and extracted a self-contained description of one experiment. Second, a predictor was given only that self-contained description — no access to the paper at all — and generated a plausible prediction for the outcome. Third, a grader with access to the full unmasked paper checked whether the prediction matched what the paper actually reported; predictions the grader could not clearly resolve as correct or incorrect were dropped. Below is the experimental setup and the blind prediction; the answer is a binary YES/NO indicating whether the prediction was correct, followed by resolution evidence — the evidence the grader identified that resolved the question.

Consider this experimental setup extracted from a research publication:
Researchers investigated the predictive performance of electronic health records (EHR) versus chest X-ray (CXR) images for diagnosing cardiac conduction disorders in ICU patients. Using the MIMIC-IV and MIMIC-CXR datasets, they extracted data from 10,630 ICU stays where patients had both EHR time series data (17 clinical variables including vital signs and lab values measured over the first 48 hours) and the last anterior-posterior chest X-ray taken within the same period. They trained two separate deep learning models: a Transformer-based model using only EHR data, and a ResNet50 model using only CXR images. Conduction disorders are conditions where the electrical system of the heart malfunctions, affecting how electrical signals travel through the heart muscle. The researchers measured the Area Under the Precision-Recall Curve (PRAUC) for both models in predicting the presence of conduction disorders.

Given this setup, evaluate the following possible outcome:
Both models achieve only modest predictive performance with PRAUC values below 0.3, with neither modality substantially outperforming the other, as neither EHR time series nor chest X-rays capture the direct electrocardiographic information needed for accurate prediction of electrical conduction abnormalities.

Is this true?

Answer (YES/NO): NO